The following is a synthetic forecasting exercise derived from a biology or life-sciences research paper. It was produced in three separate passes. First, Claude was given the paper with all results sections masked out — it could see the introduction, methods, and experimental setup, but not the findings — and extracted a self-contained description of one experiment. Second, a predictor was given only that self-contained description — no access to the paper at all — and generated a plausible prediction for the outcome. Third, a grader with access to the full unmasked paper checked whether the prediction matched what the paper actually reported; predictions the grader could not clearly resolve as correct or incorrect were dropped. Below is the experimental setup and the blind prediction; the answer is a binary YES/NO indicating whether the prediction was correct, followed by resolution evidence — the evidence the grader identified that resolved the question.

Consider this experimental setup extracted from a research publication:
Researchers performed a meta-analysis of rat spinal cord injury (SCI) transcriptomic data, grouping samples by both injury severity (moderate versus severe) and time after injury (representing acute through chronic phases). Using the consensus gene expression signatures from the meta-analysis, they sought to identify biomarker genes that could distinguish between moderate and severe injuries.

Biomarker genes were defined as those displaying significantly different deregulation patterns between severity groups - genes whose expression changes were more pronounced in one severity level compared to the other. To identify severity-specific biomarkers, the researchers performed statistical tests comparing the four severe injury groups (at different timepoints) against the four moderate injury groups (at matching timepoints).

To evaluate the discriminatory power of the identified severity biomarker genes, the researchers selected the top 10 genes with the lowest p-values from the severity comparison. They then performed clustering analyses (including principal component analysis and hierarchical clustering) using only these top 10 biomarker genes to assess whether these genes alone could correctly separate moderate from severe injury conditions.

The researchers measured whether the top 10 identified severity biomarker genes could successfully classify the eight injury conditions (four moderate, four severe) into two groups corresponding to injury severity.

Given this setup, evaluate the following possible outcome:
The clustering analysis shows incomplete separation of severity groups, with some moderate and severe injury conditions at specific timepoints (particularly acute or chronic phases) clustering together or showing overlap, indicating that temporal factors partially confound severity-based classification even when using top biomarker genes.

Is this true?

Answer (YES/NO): NO